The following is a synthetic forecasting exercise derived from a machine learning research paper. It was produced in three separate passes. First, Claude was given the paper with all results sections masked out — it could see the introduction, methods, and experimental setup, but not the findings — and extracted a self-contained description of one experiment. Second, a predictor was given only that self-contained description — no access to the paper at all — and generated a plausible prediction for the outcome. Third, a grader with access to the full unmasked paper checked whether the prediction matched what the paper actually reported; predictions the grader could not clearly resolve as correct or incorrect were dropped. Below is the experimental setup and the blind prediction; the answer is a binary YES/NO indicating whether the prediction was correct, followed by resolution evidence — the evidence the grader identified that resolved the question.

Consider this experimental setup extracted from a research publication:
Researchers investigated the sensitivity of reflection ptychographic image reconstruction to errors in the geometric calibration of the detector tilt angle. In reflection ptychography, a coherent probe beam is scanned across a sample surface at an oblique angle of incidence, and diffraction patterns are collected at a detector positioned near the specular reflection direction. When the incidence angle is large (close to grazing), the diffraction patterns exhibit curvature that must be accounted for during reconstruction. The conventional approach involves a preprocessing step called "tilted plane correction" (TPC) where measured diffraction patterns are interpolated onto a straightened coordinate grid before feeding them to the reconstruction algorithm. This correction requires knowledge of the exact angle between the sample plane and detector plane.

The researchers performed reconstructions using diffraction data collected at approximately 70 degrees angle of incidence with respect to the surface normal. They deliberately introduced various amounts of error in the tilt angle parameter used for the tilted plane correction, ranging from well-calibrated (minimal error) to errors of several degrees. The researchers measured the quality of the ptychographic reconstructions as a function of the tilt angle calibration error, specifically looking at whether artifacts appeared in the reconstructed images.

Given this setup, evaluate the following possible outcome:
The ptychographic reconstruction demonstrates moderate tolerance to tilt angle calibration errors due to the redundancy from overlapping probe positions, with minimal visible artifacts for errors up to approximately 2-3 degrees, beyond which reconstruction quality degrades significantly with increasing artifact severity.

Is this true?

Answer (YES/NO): NO